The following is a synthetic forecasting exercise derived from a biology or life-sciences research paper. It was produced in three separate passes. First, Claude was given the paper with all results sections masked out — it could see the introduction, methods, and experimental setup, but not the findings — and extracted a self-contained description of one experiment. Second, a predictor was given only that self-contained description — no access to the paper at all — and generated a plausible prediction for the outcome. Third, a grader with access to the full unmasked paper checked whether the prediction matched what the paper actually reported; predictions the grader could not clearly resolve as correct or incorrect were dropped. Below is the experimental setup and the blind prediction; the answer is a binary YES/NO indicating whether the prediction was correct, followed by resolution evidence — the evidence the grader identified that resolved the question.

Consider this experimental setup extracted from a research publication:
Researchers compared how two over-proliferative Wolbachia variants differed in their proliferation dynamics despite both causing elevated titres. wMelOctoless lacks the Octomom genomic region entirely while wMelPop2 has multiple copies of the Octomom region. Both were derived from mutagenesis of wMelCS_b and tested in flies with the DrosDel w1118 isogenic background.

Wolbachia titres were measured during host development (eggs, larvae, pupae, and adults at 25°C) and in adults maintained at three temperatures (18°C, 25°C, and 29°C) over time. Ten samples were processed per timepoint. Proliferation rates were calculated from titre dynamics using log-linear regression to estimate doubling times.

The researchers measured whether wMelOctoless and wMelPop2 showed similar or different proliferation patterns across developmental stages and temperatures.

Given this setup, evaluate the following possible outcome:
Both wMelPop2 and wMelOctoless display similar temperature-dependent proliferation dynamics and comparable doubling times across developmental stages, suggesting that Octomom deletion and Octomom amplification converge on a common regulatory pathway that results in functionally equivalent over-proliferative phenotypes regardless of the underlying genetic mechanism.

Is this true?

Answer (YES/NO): NO